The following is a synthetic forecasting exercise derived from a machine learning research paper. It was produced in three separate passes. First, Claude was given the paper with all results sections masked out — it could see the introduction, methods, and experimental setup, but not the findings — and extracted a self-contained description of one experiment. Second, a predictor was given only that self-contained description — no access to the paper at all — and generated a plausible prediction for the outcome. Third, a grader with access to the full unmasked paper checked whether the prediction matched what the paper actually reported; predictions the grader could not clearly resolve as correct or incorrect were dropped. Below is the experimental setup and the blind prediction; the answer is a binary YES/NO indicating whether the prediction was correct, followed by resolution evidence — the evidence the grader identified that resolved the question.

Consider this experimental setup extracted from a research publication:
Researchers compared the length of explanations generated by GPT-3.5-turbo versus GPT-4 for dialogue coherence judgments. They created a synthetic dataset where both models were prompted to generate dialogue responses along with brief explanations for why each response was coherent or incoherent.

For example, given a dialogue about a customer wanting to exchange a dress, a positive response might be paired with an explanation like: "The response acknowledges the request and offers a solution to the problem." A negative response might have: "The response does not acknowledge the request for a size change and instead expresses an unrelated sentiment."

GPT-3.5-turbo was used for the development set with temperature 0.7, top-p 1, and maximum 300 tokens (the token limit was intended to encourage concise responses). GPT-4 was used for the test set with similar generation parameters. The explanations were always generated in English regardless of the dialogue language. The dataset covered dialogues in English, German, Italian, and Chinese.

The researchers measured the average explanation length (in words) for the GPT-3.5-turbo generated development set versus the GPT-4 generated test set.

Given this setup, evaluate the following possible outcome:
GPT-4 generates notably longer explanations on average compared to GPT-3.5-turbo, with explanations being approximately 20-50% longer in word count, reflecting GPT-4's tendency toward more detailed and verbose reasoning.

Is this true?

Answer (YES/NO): NO